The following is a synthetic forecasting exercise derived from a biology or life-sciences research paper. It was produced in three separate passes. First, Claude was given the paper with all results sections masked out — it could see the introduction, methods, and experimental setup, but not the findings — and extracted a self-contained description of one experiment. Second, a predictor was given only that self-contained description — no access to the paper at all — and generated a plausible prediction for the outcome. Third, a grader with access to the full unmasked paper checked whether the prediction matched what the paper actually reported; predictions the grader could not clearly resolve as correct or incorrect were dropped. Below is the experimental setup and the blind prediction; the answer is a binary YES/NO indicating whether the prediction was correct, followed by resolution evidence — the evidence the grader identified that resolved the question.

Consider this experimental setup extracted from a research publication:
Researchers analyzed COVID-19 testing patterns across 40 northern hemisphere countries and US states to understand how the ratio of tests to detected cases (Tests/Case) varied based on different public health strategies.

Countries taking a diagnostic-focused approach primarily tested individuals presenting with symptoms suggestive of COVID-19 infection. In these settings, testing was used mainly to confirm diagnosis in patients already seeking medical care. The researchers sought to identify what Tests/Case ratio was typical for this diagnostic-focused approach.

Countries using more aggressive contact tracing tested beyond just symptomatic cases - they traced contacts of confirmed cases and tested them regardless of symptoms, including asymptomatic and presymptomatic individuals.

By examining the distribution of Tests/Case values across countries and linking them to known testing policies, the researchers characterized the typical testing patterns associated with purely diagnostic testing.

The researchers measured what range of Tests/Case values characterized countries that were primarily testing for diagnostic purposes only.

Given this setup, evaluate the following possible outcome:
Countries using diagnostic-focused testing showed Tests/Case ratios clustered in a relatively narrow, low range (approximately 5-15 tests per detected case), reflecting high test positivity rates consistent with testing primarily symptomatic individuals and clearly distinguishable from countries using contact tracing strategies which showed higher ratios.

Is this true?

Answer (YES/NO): NO